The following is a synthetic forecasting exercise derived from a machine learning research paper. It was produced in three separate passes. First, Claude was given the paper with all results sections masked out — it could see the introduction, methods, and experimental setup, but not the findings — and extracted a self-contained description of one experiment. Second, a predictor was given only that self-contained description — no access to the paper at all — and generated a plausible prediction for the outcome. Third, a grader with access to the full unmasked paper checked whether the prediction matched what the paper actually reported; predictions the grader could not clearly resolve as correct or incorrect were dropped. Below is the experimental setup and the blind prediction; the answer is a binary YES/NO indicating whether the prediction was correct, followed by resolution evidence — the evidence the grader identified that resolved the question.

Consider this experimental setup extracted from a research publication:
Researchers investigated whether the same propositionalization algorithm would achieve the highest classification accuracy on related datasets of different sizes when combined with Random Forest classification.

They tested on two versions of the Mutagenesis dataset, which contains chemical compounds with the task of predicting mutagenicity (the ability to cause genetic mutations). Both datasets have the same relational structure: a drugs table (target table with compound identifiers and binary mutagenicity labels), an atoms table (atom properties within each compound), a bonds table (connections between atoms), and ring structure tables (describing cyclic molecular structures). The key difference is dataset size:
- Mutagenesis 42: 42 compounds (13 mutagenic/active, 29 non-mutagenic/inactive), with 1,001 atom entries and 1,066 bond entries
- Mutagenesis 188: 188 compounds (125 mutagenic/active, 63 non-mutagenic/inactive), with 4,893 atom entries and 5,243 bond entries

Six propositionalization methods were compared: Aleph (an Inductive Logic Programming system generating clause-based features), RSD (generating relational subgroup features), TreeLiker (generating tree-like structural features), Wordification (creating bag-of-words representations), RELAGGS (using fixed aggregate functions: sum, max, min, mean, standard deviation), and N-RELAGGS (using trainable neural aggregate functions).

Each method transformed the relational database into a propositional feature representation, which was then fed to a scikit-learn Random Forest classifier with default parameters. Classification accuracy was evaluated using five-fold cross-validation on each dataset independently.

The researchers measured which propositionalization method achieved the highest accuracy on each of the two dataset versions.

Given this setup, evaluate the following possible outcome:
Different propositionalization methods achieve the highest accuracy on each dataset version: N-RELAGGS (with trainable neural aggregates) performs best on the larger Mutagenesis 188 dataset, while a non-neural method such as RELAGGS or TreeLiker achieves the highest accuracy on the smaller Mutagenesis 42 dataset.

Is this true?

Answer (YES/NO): YES